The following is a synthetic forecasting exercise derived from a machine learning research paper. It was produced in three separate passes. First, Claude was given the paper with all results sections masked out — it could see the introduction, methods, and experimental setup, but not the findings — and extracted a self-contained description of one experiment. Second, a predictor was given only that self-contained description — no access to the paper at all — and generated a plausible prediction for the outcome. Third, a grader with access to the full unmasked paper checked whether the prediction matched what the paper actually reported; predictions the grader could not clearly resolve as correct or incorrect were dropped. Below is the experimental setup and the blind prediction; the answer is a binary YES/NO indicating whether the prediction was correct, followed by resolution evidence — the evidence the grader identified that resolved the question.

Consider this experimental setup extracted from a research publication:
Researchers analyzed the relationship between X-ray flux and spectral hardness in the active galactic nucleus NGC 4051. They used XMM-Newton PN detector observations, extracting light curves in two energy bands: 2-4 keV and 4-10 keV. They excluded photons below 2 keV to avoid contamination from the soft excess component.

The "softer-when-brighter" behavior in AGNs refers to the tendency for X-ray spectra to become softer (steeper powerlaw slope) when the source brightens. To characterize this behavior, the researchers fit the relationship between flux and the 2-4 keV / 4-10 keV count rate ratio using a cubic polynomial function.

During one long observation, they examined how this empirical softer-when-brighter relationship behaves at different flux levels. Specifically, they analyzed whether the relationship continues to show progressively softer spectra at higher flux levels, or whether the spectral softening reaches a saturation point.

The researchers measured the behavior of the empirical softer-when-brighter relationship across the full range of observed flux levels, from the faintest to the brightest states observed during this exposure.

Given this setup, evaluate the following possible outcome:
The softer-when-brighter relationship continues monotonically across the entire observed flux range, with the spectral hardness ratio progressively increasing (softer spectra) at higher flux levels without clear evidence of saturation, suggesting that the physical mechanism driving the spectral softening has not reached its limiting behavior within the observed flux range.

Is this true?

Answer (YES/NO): NO